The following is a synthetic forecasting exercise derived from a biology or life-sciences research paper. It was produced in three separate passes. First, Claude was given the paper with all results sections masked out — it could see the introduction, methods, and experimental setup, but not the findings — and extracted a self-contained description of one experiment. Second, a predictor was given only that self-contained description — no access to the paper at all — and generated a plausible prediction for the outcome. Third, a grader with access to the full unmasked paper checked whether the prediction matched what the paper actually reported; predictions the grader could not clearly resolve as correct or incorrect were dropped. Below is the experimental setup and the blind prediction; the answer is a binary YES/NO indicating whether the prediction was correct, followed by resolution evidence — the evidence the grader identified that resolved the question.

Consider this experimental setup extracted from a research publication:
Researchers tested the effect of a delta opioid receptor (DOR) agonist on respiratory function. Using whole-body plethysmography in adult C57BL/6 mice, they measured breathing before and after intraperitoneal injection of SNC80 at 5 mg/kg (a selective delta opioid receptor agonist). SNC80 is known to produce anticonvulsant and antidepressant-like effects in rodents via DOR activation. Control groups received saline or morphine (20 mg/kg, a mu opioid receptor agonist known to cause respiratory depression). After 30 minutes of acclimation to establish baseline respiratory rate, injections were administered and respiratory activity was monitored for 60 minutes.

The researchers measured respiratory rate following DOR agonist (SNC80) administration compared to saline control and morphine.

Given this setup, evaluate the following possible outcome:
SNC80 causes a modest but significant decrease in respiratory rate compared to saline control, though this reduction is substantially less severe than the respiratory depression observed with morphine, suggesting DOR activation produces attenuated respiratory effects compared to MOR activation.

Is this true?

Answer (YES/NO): NO